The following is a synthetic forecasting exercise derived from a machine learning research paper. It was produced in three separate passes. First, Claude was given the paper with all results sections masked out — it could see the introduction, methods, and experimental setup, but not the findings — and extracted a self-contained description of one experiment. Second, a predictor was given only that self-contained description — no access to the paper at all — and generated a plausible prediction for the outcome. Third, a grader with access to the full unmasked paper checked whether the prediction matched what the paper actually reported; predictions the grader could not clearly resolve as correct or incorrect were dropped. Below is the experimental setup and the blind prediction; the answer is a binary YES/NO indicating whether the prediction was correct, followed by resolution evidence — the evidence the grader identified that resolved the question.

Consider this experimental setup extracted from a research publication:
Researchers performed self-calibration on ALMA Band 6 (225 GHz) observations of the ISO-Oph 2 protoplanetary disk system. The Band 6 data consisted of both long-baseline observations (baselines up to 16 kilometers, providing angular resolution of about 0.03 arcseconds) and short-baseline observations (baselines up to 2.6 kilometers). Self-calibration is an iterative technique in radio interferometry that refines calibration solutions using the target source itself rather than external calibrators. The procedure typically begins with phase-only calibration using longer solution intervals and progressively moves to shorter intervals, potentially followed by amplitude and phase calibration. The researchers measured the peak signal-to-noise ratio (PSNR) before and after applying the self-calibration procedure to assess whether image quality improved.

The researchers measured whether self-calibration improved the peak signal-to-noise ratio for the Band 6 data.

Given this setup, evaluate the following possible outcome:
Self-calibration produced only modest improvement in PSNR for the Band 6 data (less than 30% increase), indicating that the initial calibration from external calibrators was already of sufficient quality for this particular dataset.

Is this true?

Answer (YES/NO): NO